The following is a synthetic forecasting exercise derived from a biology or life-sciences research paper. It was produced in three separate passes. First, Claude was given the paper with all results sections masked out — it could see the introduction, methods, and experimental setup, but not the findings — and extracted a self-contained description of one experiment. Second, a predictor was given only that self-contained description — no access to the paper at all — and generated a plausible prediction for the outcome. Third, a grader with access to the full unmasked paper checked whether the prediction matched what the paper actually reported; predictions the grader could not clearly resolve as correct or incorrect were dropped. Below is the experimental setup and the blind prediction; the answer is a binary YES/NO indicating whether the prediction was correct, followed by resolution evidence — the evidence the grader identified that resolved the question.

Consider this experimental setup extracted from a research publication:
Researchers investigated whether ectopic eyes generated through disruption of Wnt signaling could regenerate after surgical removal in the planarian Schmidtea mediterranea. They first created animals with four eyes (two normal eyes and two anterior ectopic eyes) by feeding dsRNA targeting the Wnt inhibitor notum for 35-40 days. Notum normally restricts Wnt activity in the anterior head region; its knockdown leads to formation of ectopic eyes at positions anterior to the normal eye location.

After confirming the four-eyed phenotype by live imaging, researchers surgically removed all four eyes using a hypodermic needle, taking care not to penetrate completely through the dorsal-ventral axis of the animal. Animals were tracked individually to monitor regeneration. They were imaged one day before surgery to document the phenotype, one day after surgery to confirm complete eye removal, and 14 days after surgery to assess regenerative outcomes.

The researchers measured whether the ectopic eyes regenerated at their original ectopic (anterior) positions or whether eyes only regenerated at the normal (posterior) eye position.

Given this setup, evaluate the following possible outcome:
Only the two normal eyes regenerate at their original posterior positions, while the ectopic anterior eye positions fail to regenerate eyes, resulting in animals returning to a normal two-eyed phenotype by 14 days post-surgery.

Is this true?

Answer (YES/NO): NO